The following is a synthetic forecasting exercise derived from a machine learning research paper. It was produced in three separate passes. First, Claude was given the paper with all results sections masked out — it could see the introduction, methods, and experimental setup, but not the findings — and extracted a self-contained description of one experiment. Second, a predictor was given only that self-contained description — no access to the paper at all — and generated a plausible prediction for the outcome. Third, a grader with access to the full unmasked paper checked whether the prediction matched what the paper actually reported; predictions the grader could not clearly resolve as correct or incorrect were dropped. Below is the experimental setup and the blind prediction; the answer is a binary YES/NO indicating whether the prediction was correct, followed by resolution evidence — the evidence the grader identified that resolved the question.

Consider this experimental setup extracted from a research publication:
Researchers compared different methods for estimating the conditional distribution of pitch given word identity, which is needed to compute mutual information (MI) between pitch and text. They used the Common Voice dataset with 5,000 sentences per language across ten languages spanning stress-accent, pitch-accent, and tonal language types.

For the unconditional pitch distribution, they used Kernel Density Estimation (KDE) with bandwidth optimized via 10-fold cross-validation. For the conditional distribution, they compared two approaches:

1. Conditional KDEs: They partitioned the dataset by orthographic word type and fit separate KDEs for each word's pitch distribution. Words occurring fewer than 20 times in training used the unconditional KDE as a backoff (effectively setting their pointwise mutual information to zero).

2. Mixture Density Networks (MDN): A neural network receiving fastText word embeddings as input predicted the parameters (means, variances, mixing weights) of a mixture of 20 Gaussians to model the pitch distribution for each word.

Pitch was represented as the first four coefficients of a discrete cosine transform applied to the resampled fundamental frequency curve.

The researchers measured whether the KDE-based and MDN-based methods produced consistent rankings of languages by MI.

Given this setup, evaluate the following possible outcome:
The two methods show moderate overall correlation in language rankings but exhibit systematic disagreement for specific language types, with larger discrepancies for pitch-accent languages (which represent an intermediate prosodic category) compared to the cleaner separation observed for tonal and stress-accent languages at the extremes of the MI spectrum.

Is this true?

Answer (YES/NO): NO